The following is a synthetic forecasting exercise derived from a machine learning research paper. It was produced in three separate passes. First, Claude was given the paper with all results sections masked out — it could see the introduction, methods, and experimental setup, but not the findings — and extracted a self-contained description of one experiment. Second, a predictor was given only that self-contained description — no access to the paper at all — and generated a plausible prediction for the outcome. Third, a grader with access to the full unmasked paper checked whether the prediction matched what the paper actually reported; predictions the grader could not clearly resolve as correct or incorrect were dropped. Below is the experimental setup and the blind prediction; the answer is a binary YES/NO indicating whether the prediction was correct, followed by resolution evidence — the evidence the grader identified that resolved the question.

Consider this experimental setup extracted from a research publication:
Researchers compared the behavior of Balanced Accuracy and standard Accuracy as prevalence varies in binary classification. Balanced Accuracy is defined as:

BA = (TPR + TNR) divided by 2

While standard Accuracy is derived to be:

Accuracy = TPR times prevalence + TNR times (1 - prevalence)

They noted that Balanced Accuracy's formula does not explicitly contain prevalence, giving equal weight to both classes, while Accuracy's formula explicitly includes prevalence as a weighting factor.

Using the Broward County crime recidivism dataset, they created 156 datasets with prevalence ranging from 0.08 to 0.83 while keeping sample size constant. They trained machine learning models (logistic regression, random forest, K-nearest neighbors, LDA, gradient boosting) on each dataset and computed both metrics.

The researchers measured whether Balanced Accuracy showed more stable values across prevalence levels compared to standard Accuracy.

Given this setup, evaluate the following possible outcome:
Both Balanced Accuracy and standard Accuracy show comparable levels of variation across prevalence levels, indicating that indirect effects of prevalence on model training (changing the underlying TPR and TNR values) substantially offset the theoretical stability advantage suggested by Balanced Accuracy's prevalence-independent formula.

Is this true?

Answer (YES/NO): YES